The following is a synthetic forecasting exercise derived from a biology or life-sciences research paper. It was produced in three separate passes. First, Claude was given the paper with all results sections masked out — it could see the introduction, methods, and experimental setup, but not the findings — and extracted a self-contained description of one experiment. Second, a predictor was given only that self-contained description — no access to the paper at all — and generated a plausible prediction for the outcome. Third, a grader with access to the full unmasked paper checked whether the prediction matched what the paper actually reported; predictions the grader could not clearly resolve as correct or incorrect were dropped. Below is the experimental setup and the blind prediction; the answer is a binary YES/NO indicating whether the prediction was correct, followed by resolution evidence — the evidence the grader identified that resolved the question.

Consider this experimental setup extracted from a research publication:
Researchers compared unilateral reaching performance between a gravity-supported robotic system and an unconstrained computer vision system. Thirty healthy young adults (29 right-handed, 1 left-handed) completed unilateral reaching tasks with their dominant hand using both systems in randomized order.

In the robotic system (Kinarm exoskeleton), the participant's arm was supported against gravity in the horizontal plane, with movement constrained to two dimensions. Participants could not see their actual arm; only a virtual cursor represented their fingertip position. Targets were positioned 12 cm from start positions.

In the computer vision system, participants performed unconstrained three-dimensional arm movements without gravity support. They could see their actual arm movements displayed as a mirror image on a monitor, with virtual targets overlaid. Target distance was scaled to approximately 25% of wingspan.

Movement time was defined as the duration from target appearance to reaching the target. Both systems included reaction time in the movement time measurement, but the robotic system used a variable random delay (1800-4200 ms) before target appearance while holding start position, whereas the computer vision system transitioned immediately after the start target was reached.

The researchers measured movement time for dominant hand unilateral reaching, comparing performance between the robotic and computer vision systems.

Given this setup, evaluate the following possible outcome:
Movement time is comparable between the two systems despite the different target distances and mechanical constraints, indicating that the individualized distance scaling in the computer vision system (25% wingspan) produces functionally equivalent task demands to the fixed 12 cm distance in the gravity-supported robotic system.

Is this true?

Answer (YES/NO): NO